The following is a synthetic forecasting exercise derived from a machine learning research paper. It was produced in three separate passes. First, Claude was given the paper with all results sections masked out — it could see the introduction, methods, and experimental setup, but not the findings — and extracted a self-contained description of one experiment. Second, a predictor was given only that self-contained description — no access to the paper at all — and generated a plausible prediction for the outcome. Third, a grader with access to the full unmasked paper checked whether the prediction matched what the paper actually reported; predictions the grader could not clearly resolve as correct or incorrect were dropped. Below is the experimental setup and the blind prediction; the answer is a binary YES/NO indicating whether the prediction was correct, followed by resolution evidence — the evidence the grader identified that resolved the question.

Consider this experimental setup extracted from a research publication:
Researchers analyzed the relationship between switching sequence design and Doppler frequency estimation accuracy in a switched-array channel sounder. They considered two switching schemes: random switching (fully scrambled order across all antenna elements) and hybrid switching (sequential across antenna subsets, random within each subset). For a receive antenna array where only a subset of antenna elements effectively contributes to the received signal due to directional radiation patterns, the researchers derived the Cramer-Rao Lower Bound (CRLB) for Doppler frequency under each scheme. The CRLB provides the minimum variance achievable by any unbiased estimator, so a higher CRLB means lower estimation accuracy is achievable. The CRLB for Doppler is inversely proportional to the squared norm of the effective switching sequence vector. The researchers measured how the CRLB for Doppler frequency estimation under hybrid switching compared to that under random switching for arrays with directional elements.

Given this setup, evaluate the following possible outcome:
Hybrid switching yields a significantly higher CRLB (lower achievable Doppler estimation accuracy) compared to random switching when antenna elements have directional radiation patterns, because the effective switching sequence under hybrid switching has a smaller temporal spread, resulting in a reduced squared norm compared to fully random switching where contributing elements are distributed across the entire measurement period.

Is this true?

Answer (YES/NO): YES